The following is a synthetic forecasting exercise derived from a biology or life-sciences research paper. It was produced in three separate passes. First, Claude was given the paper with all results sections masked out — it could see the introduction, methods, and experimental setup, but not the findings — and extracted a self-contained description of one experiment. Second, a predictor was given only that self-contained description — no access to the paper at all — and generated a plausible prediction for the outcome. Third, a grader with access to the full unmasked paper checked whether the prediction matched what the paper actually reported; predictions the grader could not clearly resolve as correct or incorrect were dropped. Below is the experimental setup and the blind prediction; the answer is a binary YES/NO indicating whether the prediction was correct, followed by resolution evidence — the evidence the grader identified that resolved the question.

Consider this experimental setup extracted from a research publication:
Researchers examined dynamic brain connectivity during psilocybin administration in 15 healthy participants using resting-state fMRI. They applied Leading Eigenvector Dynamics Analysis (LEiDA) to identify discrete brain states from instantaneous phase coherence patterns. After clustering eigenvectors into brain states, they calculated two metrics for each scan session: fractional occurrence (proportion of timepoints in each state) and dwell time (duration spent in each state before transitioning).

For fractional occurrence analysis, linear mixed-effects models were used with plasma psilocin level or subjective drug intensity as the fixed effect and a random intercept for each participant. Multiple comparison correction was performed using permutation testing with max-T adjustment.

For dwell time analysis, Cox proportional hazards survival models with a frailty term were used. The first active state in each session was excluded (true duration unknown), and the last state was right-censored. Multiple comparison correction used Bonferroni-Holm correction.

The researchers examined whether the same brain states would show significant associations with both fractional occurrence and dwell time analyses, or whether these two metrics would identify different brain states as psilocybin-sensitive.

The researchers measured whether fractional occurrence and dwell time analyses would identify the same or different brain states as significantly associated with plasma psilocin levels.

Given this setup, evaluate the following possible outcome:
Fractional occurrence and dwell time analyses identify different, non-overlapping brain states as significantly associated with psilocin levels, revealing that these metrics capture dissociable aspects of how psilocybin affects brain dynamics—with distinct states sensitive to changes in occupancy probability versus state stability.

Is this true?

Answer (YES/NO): NO